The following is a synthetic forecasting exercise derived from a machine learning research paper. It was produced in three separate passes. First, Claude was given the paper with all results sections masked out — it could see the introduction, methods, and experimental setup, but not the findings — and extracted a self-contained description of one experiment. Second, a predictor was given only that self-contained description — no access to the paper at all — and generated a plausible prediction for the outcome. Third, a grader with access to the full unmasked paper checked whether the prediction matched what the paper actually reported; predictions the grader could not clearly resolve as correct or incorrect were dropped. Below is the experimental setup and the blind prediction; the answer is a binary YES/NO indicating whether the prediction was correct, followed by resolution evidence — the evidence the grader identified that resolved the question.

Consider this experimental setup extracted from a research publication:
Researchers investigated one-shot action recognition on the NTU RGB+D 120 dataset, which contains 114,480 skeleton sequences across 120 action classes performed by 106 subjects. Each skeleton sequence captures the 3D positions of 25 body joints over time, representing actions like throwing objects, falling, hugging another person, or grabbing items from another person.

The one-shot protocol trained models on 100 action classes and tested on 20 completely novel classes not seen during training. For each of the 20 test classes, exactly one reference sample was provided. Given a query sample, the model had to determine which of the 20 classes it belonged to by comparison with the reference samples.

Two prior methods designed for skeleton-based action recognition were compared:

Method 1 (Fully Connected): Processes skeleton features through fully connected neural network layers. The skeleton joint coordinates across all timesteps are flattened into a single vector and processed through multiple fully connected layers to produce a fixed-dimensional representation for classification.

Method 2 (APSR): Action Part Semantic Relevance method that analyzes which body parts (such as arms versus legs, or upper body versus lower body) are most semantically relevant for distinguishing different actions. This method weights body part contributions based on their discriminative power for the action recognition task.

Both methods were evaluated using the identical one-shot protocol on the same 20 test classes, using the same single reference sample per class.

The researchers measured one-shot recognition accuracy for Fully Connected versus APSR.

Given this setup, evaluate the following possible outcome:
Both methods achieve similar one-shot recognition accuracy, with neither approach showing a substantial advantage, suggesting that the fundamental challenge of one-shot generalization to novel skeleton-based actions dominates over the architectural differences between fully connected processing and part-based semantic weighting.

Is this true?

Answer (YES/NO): NO